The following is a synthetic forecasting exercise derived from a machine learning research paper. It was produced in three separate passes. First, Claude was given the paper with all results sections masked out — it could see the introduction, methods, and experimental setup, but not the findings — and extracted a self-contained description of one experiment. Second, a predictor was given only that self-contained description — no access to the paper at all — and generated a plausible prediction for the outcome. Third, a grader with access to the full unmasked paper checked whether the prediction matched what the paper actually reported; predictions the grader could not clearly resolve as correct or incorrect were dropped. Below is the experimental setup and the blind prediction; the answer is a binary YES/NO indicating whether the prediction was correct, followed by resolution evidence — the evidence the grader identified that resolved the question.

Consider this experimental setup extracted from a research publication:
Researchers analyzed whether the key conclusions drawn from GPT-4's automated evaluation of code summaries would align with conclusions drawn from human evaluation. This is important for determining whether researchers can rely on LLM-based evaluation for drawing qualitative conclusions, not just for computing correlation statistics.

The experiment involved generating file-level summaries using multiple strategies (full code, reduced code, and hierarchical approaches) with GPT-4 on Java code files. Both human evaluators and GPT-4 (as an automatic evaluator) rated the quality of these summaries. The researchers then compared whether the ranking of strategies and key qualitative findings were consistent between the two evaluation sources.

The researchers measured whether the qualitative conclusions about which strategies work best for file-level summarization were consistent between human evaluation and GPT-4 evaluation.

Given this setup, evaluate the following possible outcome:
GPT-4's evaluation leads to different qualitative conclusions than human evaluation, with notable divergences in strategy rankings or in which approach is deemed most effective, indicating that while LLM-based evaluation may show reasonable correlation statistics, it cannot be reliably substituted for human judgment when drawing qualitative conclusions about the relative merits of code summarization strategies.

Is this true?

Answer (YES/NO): NO